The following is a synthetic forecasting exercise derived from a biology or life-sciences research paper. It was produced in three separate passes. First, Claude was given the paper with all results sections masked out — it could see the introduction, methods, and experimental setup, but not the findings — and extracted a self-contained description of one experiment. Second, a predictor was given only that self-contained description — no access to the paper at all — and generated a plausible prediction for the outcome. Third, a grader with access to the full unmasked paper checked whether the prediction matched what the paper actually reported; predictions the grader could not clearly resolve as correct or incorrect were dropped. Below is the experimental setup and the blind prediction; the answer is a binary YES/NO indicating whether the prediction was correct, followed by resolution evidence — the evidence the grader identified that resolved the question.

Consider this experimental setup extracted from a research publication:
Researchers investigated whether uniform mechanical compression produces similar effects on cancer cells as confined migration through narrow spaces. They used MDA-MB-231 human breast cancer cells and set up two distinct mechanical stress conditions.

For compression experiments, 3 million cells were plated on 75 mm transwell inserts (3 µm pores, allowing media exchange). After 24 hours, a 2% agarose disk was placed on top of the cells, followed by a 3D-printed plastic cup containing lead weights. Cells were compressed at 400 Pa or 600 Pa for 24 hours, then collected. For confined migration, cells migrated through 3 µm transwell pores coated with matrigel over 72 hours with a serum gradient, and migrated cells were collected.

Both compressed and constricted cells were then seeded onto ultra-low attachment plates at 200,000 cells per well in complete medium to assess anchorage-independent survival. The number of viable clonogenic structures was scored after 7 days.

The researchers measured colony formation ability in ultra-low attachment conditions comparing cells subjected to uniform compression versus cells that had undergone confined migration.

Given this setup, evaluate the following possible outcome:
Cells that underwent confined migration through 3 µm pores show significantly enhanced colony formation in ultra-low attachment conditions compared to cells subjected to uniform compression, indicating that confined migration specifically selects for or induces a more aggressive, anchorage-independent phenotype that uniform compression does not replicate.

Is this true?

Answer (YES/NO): YES